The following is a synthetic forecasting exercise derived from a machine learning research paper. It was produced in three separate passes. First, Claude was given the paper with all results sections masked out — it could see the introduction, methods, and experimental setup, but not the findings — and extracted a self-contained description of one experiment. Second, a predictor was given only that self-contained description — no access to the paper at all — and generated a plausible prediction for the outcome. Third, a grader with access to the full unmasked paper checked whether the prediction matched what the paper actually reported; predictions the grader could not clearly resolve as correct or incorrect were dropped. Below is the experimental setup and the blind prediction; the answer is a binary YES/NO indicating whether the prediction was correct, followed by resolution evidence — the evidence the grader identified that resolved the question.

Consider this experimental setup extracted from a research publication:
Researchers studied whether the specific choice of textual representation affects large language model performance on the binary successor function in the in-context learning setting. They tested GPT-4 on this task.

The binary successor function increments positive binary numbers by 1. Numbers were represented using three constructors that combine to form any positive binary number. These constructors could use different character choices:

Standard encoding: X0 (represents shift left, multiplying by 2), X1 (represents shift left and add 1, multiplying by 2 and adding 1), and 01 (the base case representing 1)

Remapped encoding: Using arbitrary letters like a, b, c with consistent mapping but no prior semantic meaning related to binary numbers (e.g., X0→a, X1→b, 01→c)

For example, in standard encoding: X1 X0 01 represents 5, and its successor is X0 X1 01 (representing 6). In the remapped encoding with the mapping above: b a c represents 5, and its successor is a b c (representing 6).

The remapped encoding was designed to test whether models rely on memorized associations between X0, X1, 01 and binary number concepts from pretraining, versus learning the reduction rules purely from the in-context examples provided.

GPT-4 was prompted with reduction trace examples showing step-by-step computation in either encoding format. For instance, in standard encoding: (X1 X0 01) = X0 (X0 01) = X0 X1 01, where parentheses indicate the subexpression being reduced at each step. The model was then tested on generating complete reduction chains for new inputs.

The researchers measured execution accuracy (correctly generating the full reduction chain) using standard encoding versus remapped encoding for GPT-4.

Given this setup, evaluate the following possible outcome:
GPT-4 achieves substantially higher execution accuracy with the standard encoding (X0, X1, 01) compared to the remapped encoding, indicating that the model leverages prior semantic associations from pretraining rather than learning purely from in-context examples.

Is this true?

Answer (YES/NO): YES